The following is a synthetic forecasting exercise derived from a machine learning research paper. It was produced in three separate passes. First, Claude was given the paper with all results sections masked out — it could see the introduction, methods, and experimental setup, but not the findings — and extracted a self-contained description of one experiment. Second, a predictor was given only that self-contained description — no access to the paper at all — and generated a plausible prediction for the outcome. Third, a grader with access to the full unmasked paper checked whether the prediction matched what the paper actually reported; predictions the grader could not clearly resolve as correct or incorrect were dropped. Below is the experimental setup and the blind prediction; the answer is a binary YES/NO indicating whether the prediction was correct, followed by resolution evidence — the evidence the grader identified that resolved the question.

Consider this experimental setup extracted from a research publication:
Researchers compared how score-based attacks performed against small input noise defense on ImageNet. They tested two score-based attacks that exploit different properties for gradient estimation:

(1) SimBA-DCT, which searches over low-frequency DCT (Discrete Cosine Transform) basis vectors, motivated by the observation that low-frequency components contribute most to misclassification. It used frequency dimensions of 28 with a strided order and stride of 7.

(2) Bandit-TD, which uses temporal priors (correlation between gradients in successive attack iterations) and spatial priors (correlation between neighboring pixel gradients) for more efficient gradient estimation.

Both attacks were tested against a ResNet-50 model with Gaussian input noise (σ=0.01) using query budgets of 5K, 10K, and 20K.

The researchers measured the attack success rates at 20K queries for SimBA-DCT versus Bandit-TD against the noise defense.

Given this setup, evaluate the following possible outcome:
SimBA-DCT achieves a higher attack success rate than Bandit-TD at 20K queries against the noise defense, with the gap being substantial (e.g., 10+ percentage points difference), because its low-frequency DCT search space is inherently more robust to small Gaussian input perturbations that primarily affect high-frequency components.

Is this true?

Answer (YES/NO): NO